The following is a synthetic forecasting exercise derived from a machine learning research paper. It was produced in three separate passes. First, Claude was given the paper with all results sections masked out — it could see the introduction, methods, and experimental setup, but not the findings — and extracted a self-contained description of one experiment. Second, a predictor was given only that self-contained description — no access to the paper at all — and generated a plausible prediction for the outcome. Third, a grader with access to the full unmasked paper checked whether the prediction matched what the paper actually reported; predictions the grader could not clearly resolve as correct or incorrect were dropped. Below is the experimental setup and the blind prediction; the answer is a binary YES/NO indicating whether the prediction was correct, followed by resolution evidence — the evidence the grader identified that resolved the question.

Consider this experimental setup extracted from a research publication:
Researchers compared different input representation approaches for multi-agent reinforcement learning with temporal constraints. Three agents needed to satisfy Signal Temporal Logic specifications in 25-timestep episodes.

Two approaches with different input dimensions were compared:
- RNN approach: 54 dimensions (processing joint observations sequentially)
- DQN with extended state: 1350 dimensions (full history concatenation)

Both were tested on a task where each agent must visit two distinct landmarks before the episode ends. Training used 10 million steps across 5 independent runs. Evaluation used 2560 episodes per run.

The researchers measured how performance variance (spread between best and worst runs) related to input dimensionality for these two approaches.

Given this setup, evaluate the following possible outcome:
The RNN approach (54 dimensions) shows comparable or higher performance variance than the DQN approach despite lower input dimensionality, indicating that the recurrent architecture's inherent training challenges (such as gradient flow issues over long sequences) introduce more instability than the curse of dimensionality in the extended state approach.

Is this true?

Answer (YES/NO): YES